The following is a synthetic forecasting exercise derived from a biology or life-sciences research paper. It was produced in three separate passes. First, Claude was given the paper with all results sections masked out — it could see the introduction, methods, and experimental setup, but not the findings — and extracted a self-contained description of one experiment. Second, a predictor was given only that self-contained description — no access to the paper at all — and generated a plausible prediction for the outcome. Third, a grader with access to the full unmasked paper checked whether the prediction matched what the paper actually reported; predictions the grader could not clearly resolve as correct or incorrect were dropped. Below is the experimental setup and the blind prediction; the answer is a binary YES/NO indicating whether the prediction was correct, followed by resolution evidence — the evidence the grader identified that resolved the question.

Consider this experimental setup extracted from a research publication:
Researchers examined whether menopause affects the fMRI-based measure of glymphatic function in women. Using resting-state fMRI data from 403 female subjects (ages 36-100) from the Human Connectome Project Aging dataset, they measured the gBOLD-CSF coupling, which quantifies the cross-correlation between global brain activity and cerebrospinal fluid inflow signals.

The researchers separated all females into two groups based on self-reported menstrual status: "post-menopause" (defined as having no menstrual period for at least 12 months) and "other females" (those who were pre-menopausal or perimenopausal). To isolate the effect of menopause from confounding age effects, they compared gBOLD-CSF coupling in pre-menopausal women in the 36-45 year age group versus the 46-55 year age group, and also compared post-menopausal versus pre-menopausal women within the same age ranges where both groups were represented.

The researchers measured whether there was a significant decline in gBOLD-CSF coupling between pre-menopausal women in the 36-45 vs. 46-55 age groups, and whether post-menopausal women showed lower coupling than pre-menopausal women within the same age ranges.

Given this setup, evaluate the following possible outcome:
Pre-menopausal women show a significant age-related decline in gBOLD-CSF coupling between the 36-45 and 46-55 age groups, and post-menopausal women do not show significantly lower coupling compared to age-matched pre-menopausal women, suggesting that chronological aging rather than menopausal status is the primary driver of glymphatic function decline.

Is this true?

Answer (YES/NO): NO